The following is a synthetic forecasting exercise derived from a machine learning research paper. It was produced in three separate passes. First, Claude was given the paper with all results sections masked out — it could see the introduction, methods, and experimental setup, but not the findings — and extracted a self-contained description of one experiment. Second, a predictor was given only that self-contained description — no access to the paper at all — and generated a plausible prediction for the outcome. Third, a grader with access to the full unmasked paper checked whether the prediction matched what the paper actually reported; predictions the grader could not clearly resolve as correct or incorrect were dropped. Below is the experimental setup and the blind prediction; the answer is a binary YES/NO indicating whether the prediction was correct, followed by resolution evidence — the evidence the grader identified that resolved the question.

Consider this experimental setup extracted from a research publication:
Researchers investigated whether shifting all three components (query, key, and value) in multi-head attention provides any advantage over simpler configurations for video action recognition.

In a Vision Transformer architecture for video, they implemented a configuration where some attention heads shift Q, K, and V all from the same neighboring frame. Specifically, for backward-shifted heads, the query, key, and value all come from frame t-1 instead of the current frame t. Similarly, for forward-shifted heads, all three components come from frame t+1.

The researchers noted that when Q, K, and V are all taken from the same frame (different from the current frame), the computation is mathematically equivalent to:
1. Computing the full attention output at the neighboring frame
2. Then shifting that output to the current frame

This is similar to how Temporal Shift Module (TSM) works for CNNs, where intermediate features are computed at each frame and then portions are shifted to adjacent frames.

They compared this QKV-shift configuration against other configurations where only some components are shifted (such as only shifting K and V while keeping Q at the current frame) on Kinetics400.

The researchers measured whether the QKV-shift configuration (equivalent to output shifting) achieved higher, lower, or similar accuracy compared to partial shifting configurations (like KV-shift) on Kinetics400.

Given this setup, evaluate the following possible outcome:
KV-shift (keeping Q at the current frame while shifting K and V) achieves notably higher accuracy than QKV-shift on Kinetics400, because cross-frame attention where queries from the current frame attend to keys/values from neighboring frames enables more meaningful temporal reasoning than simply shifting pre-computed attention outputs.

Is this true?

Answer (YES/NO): YES